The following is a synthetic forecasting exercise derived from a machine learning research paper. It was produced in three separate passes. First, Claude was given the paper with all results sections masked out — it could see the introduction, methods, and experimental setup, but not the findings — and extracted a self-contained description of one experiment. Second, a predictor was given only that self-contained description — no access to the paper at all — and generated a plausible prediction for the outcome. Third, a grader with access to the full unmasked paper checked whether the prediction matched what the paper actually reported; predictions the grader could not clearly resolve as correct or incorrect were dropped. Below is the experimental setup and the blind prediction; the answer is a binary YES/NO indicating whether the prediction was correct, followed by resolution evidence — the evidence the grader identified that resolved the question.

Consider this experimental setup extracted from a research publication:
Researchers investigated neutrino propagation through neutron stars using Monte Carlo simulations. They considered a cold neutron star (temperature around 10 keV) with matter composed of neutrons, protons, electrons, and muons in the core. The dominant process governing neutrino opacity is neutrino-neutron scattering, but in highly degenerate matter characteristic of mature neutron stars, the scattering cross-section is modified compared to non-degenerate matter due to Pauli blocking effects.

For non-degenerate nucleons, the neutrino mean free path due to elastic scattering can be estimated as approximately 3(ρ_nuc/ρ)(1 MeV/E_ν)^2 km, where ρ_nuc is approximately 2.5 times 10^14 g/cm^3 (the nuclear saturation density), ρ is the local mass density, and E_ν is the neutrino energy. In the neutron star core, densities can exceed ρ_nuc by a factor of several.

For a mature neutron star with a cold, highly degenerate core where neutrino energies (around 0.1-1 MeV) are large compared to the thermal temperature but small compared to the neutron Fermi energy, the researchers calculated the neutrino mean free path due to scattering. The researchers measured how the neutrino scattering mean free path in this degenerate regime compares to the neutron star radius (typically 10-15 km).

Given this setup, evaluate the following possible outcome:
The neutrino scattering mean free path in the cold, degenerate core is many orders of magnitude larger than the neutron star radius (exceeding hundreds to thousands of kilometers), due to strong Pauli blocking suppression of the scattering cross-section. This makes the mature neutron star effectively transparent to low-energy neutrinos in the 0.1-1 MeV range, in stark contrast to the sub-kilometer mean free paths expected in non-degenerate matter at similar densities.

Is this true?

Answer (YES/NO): YES